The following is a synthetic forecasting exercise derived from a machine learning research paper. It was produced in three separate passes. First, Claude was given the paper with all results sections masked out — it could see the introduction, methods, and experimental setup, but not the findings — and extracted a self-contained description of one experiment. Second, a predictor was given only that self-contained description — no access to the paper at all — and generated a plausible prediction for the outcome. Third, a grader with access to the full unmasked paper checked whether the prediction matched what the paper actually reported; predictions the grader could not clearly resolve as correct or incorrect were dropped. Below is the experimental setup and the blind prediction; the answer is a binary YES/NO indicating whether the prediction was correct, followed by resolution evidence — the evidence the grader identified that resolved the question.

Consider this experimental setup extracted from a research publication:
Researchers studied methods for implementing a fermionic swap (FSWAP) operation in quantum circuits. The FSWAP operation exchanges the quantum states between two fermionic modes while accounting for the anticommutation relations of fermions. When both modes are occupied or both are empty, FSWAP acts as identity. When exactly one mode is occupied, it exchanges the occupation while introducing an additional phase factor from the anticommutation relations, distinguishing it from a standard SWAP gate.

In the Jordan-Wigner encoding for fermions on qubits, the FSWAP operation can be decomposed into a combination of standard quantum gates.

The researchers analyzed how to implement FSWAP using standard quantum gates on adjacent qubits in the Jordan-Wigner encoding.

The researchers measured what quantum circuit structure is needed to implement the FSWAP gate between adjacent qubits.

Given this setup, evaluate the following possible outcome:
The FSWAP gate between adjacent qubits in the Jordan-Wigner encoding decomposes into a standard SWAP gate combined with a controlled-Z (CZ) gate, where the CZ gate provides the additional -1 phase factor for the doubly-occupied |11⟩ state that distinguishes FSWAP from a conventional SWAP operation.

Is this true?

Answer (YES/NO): YES